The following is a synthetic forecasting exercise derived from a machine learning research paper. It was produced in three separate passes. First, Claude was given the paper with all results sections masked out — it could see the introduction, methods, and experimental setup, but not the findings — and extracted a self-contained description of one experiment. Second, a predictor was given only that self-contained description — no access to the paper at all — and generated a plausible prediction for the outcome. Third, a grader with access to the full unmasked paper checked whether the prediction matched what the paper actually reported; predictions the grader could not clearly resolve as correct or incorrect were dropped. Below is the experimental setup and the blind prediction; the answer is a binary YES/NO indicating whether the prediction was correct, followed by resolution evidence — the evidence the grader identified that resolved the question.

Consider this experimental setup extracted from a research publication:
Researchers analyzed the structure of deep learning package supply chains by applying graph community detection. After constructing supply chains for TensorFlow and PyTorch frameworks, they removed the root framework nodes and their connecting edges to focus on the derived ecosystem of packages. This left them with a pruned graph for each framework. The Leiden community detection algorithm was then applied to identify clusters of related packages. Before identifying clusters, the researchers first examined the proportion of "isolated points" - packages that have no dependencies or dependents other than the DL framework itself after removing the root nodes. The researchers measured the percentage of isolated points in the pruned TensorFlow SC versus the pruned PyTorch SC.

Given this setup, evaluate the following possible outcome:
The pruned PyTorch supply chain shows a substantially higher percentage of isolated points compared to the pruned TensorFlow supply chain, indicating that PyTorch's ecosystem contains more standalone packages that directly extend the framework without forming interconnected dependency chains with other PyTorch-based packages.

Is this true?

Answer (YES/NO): NO